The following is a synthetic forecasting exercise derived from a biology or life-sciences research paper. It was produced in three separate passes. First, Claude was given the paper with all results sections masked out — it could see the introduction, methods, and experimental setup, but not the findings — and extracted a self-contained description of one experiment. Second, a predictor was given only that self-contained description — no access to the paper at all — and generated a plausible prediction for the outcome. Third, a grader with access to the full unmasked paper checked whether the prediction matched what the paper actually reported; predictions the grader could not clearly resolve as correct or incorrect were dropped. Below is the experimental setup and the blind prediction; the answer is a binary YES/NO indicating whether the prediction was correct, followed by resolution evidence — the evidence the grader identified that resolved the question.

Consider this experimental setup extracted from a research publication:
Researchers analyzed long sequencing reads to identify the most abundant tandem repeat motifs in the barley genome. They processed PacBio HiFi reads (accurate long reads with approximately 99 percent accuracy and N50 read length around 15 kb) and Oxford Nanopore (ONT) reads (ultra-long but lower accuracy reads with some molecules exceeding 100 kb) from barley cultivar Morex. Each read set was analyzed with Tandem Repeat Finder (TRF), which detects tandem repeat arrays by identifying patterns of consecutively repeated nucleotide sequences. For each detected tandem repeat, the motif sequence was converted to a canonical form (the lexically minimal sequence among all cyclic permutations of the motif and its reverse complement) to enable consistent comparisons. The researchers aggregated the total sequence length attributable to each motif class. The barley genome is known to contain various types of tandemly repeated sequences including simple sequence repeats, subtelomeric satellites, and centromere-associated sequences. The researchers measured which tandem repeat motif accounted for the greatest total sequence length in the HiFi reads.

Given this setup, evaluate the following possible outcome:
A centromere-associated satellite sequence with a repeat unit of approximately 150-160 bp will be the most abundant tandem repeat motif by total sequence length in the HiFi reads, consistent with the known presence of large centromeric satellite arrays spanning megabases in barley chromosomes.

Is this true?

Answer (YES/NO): NO